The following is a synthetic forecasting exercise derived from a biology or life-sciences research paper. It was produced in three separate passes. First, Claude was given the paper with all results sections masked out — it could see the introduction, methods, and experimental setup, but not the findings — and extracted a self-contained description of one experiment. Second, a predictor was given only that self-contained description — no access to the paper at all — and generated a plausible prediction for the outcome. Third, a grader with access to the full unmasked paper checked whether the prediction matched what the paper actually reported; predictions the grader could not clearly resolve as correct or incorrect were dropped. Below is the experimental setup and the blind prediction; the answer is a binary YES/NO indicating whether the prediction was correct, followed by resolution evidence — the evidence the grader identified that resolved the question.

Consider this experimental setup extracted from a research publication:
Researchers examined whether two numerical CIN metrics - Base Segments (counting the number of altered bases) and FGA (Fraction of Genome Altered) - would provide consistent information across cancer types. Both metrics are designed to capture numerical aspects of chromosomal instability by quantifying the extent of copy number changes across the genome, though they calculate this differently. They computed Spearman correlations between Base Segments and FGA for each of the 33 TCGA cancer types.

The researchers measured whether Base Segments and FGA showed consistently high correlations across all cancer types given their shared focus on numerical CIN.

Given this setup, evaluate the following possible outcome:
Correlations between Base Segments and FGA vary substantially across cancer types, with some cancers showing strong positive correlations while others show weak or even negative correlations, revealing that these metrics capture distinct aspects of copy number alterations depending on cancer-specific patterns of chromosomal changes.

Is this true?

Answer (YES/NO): NO